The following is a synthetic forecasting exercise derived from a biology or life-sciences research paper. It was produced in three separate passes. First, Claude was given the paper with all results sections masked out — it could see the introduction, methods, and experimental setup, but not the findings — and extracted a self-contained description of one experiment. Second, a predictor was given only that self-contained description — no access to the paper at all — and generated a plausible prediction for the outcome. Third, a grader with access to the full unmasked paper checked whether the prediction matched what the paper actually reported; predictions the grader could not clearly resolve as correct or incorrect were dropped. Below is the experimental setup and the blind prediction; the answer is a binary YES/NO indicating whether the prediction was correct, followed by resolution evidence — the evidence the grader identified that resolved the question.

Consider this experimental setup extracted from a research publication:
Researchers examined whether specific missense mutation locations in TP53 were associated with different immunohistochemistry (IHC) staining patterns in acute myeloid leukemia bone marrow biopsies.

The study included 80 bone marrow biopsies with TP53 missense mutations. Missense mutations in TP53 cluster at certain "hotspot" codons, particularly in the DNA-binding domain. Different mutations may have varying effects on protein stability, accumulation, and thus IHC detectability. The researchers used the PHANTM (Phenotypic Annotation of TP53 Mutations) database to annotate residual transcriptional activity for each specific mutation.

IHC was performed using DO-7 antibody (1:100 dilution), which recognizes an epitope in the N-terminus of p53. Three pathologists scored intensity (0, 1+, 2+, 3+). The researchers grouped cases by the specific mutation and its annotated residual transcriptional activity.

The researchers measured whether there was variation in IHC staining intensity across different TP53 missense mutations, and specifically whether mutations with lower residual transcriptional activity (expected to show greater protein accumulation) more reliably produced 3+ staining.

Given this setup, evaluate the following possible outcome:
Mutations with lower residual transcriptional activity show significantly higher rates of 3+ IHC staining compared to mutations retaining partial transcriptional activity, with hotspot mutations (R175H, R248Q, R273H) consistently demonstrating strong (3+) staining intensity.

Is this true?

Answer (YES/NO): NO